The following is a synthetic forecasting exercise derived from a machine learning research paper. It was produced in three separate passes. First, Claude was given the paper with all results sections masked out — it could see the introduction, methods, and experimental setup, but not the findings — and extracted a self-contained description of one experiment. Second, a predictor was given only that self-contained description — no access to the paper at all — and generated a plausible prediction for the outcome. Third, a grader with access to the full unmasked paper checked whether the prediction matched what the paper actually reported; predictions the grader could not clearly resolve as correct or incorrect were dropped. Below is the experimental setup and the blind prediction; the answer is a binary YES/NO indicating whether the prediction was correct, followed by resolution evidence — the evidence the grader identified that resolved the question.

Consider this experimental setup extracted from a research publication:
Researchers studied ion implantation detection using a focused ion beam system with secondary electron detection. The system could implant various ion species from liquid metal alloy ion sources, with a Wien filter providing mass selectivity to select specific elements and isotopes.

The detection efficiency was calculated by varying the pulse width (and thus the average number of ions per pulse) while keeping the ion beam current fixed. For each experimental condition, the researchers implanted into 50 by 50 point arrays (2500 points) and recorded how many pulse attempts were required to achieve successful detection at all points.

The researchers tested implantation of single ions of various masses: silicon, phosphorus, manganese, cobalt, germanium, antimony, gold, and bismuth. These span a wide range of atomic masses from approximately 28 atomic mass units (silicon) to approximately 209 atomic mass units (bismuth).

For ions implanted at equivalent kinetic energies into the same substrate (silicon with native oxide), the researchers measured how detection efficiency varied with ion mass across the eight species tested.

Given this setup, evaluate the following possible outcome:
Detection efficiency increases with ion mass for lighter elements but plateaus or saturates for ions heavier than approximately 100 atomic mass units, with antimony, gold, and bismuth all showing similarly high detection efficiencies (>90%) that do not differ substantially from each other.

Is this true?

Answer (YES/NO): NO